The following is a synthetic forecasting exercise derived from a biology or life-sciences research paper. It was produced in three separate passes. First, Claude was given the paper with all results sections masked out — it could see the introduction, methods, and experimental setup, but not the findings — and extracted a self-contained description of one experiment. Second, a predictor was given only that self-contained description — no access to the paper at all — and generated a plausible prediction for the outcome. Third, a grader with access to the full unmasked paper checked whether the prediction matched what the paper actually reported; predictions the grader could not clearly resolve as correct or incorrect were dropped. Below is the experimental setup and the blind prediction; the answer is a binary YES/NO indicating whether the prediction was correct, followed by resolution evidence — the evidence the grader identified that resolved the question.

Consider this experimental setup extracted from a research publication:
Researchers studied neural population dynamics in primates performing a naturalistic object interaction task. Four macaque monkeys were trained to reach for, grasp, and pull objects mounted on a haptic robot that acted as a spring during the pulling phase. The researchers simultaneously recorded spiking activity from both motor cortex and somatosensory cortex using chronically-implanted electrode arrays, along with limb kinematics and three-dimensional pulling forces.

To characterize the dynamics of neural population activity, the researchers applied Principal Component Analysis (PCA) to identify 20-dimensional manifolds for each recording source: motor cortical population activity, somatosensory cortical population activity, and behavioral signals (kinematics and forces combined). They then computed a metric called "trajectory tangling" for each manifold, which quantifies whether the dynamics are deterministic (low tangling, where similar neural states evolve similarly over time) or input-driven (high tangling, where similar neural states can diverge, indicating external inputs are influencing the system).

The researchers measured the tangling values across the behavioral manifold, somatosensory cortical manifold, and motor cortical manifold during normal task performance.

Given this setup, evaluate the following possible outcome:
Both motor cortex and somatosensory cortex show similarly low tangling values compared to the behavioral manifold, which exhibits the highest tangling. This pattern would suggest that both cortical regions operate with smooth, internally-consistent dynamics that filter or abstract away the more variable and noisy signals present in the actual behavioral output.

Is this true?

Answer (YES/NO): NO